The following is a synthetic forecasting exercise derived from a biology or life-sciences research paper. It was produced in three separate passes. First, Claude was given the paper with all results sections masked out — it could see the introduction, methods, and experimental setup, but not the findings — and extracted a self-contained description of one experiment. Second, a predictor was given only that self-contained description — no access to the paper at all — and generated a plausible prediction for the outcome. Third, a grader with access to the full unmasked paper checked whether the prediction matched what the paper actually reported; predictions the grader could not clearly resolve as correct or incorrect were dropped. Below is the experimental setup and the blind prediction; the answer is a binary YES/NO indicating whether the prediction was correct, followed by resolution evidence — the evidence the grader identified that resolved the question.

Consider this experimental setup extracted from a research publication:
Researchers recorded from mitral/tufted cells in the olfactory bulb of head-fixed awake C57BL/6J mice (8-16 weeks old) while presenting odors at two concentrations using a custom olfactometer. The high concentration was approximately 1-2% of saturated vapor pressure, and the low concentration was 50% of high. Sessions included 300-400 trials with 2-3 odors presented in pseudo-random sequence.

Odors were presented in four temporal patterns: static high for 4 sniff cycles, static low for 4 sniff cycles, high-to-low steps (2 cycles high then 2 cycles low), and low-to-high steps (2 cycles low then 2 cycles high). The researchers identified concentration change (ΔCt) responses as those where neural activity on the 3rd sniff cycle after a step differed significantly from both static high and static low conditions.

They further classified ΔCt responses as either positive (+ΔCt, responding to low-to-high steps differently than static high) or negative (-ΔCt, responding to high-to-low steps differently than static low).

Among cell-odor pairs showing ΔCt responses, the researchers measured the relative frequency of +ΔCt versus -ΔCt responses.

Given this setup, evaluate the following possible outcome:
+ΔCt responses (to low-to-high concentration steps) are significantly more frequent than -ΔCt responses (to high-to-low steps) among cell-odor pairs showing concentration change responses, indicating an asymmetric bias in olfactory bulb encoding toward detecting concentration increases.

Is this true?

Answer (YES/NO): NO